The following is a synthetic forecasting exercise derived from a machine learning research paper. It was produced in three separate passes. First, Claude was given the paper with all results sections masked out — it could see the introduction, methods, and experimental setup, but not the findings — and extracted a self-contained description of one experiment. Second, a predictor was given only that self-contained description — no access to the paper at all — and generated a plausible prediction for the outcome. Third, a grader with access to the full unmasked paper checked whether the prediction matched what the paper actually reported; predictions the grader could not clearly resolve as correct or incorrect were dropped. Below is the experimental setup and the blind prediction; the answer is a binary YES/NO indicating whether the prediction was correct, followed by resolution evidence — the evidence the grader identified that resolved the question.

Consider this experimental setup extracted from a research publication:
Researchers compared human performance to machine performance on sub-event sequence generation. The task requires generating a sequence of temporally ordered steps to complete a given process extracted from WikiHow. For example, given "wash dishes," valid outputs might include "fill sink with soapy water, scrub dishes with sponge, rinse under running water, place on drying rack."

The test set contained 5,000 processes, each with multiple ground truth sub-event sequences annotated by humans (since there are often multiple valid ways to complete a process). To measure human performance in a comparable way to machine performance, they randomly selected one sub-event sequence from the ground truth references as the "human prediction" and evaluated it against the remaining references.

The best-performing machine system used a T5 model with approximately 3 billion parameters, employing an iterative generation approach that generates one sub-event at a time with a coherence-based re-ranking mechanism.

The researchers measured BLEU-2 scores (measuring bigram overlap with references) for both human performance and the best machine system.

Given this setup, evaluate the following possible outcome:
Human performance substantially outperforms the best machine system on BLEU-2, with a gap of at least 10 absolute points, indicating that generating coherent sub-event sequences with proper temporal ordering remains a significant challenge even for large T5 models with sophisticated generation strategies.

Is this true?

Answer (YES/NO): YES